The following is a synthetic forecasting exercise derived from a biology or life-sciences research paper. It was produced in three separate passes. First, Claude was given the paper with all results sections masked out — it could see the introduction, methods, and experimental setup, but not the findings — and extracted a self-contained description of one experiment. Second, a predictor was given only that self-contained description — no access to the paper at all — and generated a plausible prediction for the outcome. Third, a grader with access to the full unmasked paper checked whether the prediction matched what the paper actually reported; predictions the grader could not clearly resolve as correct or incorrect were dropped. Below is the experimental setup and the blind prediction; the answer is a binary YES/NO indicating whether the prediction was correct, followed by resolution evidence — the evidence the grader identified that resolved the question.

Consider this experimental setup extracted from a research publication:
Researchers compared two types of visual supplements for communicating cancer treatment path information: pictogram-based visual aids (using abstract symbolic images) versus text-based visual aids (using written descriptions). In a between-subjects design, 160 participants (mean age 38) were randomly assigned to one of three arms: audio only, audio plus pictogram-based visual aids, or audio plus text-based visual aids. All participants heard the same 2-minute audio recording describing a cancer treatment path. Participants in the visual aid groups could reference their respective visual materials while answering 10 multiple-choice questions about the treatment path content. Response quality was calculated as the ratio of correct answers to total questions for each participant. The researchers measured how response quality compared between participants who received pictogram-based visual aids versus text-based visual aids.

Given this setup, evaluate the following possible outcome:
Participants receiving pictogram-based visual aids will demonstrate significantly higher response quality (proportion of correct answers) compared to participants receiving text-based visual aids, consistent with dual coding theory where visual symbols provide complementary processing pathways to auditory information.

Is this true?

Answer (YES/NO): NO